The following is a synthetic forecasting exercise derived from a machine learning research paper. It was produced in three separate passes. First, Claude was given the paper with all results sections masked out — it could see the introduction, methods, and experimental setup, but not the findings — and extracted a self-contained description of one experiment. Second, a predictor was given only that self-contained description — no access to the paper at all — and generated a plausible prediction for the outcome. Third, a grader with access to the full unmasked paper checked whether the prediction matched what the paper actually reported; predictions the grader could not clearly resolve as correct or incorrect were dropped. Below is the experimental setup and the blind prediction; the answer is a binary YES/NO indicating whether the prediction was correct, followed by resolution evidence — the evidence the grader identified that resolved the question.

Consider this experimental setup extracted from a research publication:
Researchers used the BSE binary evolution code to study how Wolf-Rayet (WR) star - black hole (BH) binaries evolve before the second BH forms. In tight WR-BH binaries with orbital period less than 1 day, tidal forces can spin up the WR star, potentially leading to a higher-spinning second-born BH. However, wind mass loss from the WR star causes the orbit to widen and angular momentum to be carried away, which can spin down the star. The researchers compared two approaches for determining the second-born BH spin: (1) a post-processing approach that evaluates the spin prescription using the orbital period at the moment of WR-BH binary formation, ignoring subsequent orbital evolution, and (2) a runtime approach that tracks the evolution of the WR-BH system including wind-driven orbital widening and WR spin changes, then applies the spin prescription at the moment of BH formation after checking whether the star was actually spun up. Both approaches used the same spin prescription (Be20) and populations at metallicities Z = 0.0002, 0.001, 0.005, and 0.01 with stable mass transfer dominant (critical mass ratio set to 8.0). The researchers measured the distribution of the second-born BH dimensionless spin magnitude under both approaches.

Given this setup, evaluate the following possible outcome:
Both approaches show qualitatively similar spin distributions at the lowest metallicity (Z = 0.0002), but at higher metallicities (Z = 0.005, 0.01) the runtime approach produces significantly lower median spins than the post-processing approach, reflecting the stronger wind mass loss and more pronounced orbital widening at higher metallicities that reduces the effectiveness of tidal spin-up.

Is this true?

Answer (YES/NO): NO